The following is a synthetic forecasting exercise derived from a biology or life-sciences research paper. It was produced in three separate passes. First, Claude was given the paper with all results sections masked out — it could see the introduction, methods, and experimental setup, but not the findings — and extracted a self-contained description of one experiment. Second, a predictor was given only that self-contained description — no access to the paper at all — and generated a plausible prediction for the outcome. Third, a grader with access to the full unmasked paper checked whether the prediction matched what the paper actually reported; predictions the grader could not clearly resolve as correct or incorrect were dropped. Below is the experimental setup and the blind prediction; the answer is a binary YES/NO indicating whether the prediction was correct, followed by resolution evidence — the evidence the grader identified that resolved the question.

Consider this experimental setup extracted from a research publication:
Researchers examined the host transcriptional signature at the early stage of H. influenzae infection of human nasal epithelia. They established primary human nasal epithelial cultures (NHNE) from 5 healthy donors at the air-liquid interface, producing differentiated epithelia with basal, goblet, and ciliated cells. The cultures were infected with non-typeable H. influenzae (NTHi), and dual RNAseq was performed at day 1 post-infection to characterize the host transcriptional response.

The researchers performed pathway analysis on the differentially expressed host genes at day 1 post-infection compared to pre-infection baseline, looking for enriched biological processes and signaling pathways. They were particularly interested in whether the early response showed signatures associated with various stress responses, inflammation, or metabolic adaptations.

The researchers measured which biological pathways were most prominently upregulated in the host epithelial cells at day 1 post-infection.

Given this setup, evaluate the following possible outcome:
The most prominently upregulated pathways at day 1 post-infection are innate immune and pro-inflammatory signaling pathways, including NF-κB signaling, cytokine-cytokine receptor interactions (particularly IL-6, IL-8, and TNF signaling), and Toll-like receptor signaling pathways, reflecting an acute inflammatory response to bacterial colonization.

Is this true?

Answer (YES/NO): NO